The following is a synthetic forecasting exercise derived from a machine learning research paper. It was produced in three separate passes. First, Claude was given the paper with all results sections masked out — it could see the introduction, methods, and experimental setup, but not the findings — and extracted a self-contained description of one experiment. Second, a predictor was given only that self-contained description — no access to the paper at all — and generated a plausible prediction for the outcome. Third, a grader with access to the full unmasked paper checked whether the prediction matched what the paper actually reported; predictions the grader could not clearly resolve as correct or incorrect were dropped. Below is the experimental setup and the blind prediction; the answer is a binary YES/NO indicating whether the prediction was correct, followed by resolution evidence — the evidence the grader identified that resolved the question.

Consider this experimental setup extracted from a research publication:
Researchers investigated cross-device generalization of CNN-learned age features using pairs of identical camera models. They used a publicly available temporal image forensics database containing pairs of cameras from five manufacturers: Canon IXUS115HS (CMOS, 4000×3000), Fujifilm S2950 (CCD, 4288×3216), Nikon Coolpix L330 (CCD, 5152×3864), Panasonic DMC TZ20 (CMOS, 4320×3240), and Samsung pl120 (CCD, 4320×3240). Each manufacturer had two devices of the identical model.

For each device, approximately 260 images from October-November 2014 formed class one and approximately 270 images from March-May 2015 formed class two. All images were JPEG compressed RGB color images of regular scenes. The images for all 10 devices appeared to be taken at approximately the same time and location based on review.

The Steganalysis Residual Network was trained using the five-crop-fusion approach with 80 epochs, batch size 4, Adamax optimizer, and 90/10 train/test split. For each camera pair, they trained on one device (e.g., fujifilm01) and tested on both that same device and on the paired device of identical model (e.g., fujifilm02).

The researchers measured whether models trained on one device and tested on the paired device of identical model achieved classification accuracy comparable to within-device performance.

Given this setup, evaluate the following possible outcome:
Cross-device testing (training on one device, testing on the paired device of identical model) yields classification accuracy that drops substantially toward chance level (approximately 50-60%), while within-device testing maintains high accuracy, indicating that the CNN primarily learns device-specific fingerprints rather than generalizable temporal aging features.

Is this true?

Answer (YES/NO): NO